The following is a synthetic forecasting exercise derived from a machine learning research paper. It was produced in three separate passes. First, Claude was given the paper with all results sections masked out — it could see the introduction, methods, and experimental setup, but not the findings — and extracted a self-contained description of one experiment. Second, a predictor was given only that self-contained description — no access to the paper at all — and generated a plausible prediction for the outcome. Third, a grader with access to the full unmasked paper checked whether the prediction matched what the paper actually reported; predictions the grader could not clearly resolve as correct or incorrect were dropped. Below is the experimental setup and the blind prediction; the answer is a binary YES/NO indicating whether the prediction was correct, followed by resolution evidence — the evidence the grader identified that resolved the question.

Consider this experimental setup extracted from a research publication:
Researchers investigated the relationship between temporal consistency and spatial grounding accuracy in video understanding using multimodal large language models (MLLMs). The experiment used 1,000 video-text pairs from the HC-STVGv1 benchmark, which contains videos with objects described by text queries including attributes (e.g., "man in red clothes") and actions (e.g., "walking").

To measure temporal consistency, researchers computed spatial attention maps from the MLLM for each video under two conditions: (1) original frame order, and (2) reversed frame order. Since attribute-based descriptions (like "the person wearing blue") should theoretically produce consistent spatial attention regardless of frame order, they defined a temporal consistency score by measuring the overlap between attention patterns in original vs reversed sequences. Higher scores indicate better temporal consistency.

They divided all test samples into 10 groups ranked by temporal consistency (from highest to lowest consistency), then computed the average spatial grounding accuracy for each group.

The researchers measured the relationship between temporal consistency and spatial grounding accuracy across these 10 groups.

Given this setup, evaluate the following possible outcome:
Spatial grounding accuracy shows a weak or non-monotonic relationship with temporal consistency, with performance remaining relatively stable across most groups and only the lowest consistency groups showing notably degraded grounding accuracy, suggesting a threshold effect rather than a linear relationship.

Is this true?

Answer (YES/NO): NO